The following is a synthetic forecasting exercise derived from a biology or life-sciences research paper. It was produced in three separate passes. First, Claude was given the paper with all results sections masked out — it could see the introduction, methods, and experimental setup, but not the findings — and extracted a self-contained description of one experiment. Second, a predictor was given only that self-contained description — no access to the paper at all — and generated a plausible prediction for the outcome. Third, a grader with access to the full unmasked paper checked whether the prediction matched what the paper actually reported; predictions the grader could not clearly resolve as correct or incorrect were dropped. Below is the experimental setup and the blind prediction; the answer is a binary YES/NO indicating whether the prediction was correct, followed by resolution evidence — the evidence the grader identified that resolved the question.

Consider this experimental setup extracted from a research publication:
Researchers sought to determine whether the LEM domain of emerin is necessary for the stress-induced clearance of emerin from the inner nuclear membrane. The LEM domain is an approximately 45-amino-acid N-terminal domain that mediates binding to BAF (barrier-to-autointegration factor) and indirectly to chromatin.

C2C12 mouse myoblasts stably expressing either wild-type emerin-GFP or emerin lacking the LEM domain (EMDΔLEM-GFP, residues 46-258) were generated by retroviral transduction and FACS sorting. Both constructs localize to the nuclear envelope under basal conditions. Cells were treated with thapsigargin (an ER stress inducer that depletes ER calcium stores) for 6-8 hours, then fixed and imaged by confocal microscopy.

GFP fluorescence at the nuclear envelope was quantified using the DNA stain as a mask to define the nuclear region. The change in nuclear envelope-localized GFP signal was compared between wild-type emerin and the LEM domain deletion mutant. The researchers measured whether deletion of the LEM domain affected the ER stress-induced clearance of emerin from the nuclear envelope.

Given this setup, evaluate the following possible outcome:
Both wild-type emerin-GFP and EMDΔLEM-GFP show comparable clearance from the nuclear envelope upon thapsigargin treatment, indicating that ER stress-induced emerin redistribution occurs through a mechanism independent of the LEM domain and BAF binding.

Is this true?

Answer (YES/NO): NO